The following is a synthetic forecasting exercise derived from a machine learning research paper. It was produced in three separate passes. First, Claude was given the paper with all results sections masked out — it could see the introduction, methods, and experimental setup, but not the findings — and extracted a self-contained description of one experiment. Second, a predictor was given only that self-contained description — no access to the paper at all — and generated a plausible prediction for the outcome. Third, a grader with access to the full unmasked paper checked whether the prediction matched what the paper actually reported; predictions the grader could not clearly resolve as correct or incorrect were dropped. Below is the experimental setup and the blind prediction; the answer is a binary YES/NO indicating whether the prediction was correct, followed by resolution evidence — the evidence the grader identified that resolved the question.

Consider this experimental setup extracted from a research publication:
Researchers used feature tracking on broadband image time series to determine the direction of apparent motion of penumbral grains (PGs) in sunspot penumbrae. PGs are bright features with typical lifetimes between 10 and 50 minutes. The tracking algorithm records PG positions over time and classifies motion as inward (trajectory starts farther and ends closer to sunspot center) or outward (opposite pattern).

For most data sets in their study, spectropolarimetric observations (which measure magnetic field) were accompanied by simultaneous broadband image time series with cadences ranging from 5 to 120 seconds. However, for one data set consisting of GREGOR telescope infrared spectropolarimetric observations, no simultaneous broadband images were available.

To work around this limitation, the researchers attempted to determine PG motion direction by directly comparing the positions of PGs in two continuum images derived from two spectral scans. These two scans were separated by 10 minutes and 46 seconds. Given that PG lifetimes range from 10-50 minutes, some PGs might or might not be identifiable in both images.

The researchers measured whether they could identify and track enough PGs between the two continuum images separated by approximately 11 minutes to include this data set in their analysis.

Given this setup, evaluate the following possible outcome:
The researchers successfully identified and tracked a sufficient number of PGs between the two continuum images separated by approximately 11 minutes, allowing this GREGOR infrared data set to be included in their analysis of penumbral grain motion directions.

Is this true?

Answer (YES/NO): YES